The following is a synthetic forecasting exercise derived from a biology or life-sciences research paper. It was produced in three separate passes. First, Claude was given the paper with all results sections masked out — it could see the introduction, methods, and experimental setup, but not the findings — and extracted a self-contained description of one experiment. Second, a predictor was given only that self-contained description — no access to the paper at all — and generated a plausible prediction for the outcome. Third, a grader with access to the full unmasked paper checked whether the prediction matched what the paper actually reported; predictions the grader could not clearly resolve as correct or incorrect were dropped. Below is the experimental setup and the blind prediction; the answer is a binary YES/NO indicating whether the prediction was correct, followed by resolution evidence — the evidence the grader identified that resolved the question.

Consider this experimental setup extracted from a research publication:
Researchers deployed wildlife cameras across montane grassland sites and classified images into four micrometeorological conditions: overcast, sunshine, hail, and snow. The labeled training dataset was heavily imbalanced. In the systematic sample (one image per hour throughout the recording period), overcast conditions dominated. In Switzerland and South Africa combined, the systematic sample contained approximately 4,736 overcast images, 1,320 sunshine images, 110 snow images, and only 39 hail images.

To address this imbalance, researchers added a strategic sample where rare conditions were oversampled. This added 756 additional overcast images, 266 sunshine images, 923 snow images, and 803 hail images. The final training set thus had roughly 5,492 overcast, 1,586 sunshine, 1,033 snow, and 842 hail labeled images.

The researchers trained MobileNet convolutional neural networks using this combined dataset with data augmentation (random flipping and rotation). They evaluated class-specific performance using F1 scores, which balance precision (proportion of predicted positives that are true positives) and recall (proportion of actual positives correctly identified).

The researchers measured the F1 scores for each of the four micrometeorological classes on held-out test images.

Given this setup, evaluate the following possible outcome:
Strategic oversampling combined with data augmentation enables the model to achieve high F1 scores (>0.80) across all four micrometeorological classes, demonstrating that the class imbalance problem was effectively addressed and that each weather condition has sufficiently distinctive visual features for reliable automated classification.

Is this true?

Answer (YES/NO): NO